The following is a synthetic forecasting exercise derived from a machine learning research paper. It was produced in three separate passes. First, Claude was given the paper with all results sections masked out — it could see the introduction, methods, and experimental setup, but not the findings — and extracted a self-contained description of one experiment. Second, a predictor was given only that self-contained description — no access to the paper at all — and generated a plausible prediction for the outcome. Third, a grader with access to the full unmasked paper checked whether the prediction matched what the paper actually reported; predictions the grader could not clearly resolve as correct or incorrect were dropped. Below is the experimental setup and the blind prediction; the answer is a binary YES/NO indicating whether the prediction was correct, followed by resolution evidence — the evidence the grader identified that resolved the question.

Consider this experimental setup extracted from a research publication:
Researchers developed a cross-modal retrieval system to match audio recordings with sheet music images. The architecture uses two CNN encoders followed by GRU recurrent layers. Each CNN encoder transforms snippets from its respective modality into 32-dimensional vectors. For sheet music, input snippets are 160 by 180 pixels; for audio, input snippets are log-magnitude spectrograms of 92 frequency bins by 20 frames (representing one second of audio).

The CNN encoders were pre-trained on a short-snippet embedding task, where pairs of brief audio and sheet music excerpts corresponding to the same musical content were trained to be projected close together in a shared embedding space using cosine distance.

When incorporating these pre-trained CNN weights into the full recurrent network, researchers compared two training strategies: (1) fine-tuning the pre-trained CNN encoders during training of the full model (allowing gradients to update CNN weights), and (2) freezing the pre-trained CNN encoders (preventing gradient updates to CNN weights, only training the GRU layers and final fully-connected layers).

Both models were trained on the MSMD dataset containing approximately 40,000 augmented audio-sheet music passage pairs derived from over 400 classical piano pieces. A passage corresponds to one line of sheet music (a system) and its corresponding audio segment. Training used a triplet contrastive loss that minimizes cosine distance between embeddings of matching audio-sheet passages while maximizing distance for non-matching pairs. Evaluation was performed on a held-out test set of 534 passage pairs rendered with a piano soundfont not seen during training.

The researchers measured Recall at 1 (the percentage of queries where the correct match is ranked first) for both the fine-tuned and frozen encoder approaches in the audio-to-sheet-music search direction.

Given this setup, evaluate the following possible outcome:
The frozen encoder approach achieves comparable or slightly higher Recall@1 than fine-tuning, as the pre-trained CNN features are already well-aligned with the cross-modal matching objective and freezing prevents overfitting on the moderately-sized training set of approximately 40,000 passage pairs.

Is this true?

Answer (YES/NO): NO